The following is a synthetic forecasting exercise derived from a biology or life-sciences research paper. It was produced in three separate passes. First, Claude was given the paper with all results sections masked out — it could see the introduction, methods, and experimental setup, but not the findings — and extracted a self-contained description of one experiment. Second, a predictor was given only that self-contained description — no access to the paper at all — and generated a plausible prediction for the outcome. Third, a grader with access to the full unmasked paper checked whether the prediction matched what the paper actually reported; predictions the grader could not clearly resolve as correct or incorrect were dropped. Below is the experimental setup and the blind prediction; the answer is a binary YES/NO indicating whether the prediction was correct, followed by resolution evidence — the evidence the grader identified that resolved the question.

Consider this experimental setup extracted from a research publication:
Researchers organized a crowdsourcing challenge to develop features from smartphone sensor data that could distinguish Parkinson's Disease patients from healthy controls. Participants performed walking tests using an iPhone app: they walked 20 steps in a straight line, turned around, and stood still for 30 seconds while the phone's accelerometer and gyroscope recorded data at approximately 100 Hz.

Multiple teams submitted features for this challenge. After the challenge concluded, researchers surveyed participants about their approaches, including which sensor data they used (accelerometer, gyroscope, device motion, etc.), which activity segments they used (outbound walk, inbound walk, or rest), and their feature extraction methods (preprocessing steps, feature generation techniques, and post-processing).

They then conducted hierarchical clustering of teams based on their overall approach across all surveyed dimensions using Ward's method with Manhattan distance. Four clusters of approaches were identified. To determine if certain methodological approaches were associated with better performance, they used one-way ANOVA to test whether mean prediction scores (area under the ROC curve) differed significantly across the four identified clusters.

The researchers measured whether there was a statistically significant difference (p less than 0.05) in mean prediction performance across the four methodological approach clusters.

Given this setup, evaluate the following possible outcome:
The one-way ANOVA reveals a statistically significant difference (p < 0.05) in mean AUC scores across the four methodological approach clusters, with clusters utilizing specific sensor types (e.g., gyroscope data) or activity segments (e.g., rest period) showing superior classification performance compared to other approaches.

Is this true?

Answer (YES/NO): NO